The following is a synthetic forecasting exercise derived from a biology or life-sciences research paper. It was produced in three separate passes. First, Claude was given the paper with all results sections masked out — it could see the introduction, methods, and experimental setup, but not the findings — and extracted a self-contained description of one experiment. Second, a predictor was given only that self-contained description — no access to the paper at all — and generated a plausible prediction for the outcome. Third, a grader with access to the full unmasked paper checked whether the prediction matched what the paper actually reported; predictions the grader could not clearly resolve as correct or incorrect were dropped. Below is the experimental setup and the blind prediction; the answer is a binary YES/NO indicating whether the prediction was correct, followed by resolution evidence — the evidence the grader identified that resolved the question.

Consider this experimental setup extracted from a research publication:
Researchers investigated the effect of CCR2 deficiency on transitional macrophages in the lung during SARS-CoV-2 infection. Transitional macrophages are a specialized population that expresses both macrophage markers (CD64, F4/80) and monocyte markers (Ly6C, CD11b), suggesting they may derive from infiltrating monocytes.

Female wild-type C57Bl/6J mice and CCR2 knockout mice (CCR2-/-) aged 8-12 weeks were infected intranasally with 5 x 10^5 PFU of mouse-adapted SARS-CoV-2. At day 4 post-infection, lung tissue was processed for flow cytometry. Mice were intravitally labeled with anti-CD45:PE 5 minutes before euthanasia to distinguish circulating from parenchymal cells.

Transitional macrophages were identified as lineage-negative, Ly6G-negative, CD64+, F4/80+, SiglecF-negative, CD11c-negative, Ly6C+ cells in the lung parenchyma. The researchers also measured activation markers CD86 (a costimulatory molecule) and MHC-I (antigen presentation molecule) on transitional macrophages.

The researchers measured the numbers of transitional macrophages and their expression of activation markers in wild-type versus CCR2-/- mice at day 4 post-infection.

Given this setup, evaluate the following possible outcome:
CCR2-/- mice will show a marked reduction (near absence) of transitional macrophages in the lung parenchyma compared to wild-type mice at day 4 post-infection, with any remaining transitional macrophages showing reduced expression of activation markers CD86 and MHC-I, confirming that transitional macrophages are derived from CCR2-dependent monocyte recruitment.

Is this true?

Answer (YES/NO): NO